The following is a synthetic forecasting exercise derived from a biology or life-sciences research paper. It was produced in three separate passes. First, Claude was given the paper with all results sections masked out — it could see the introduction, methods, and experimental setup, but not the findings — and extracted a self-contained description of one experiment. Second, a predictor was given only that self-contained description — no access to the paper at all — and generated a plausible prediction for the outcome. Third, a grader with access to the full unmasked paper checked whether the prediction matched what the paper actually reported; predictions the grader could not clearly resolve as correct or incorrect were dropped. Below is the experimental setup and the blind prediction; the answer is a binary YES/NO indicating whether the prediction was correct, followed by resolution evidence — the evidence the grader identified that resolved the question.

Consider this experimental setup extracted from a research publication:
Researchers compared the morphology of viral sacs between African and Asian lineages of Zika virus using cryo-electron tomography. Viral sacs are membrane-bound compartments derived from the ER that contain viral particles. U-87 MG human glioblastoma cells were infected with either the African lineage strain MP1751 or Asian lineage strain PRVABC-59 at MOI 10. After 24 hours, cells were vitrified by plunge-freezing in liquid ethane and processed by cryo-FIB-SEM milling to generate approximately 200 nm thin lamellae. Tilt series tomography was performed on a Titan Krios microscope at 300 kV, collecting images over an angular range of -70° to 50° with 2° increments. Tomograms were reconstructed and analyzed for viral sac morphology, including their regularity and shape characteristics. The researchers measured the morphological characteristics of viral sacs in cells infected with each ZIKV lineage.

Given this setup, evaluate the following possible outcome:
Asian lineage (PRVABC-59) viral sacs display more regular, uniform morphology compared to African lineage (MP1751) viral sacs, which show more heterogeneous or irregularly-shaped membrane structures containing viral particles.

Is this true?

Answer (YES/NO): NO